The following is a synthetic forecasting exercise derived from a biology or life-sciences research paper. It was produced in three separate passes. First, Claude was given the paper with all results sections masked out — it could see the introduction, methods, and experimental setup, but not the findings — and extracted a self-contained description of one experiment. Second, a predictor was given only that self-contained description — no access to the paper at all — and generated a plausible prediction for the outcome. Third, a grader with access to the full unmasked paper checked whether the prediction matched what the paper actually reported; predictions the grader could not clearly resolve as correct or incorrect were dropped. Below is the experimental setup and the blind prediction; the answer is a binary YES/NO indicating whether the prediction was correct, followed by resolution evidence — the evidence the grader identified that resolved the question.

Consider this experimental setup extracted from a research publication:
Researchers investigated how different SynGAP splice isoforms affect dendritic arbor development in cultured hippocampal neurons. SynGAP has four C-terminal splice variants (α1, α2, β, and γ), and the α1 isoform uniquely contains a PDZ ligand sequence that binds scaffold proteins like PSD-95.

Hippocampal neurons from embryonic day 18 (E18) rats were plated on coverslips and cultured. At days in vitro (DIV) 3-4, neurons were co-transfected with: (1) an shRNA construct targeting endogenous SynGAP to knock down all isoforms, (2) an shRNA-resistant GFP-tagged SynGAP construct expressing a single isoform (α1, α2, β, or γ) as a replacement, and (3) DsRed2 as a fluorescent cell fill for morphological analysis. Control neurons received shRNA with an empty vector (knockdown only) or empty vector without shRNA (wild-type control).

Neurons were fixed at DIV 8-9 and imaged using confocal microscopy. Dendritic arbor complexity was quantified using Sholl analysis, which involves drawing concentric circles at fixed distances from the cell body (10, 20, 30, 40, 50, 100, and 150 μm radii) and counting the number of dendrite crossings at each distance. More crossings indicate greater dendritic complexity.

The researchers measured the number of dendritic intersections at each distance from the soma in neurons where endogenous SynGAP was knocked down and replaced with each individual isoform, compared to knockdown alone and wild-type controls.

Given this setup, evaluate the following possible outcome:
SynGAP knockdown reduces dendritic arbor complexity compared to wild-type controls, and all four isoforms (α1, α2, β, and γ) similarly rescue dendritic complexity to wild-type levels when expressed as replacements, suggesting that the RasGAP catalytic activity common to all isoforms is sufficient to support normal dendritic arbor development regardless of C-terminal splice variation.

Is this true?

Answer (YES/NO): NO